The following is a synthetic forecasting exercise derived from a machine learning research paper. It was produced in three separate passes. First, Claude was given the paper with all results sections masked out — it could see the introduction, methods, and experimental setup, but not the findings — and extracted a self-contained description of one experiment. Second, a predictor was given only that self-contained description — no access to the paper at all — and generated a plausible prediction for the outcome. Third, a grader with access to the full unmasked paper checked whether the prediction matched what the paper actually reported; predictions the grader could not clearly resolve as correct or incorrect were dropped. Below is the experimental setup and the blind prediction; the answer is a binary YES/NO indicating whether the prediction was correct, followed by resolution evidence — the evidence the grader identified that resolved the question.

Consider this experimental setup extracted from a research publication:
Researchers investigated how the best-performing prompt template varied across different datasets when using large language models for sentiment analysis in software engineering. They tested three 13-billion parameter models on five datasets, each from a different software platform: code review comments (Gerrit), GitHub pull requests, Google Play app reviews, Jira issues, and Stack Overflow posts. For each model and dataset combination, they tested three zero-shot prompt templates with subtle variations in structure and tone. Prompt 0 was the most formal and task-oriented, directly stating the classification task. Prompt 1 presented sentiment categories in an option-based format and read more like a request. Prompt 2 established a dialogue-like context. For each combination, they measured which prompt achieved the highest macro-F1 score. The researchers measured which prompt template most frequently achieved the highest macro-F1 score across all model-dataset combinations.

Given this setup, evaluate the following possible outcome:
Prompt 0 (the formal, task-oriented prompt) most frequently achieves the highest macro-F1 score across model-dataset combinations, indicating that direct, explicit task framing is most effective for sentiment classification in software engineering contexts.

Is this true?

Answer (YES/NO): YES